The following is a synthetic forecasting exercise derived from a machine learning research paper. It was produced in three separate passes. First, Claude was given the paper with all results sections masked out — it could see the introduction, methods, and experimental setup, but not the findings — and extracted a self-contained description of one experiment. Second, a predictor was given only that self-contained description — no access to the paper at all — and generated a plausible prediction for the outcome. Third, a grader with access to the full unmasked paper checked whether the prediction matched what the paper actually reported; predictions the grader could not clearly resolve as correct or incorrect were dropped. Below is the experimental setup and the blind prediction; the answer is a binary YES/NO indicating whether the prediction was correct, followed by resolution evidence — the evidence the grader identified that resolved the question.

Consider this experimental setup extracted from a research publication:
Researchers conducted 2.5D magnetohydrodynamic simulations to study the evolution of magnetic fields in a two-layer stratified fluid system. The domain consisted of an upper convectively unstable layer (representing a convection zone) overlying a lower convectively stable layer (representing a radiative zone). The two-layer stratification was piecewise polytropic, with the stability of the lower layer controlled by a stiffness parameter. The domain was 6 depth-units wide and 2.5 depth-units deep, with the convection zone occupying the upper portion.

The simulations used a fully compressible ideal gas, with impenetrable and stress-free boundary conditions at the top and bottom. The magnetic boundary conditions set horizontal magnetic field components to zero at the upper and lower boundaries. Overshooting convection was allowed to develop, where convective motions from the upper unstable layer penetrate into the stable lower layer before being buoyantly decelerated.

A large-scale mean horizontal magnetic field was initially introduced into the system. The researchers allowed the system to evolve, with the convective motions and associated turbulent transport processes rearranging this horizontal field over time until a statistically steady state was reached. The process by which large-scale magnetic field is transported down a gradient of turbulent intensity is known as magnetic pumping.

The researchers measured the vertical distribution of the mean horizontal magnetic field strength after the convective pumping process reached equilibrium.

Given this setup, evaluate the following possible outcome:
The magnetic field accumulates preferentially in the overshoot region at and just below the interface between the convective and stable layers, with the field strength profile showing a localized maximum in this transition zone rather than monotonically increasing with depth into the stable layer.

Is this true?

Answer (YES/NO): NO